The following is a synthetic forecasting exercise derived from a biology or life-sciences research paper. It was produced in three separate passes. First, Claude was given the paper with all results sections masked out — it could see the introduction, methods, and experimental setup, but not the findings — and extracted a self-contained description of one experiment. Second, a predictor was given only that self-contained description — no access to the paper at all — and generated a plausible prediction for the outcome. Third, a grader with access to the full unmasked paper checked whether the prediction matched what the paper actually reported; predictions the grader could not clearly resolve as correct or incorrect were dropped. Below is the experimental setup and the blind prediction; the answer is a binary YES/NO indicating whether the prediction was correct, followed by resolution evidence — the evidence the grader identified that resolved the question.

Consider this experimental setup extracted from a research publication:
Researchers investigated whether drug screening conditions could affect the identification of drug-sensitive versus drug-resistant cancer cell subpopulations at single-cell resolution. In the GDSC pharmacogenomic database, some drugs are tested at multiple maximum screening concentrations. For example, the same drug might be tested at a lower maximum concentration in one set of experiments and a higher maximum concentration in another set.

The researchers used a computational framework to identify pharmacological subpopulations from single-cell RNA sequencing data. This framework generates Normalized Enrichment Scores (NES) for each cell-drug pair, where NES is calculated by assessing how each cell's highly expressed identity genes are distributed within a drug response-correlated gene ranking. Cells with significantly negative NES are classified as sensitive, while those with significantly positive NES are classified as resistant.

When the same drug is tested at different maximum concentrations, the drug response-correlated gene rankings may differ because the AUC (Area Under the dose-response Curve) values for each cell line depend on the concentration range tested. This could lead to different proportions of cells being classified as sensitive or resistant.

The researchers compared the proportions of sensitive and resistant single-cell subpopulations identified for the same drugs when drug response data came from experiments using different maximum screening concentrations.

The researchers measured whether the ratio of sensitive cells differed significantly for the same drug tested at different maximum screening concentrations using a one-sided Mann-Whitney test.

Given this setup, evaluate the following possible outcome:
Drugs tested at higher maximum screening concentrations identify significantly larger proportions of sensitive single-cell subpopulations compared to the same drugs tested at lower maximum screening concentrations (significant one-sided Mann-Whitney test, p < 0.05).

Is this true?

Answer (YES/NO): YES